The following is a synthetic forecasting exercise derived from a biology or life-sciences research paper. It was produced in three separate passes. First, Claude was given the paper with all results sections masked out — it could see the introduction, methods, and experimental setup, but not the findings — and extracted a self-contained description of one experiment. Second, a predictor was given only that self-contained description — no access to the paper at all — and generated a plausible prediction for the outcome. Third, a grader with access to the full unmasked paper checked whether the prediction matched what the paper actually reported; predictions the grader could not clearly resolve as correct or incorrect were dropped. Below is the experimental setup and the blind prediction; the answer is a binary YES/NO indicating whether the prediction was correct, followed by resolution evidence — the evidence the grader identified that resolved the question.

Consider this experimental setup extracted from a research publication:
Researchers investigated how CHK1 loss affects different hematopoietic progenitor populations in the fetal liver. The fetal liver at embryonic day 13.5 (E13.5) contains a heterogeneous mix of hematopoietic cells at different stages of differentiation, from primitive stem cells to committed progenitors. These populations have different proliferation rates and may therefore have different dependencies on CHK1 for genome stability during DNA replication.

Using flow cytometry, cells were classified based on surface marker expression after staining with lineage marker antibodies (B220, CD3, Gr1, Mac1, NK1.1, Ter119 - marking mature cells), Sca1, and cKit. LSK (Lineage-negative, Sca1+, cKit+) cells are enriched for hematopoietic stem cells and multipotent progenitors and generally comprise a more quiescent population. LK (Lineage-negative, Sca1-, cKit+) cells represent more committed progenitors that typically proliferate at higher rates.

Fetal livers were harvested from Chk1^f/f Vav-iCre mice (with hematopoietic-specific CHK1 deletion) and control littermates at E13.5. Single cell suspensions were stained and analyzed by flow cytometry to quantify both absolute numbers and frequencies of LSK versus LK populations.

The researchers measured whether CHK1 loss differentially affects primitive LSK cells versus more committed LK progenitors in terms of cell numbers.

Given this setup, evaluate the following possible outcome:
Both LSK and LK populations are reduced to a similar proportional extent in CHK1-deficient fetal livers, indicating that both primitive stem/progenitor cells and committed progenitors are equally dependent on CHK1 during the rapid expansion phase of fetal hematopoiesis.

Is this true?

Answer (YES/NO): NO